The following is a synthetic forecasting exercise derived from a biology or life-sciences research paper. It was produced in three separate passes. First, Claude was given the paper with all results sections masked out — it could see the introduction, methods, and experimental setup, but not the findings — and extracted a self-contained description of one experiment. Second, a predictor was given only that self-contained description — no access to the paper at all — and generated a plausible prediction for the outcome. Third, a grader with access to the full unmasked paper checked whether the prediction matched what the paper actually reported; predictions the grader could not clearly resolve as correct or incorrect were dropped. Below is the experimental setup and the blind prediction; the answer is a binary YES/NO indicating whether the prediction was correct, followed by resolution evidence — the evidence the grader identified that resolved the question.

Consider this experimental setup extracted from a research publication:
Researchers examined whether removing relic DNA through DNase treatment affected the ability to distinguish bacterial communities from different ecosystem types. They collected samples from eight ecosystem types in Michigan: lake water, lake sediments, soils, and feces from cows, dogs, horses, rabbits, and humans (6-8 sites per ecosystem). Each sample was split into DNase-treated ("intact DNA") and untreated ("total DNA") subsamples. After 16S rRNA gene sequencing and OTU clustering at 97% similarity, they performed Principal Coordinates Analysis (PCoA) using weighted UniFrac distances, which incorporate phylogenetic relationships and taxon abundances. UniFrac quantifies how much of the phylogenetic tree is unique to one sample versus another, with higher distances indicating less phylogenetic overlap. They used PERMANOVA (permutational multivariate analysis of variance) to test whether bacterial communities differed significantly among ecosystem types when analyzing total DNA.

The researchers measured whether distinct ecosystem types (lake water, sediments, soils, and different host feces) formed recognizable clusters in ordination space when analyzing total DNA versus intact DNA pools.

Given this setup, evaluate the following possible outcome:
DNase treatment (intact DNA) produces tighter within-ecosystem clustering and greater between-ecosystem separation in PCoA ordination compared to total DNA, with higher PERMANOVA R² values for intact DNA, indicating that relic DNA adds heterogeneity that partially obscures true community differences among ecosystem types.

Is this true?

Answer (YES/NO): NO